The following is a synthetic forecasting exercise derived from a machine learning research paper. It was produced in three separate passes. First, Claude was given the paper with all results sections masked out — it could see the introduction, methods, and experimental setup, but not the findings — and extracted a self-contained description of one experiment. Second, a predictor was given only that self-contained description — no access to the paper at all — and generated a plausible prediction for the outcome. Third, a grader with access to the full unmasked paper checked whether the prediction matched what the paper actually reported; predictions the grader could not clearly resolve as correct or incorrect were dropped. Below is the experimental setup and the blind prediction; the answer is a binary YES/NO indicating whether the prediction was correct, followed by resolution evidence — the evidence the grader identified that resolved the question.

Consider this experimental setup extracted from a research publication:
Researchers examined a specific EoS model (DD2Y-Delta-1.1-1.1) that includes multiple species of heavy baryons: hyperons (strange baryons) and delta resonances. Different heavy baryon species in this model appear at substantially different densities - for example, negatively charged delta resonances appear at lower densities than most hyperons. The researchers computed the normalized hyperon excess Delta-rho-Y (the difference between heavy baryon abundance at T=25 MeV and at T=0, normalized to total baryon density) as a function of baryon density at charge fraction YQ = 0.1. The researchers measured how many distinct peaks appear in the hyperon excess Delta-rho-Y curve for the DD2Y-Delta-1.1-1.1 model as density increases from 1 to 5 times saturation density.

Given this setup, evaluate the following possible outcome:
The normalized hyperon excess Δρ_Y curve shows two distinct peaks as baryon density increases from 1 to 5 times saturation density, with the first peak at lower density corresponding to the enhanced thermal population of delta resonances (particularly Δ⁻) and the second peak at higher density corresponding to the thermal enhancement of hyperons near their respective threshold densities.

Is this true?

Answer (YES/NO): NO